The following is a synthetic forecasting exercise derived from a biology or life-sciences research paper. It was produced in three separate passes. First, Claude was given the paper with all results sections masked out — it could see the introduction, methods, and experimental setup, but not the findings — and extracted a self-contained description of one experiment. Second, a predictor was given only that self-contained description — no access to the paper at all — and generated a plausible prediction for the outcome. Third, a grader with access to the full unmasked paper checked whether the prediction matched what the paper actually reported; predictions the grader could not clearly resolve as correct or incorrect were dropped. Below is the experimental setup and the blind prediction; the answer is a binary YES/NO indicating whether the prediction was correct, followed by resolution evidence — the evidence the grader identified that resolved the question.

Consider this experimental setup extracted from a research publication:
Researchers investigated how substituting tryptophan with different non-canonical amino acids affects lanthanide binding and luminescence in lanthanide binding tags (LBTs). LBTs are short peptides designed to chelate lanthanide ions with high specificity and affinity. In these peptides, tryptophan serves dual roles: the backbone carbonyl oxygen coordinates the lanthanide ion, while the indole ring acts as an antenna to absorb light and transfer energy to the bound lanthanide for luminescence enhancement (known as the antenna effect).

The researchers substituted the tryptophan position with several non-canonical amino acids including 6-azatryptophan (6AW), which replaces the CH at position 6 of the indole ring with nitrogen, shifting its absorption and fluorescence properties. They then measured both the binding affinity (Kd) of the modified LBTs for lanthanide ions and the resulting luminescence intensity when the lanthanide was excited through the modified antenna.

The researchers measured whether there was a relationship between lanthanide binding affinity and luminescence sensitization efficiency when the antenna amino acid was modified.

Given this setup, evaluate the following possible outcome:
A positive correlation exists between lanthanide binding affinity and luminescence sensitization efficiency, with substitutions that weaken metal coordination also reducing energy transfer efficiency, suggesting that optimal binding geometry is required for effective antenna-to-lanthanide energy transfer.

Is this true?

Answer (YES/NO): NO